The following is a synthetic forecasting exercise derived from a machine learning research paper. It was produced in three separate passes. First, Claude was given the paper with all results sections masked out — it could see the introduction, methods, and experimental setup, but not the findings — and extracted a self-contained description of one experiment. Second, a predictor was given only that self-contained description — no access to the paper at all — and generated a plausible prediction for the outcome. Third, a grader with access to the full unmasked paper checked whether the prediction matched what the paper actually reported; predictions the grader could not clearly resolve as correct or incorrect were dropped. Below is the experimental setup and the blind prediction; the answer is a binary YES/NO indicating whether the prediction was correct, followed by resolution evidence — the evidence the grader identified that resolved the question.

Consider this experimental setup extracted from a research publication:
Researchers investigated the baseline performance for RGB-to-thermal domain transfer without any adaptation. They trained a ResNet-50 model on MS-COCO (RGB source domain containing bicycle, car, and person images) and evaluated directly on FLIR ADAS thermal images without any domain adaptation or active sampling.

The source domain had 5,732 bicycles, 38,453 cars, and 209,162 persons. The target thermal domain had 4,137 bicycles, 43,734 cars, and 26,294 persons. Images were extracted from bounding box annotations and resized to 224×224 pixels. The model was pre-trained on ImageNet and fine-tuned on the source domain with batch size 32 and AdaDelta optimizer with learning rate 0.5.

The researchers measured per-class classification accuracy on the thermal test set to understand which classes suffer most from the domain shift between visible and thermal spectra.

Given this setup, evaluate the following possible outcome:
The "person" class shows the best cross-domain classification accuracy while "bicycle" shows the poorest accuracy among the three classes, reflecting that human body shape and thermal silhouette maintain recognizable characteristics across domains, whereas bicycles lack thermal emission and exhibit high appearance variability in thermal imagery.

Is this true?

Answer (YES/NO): YES